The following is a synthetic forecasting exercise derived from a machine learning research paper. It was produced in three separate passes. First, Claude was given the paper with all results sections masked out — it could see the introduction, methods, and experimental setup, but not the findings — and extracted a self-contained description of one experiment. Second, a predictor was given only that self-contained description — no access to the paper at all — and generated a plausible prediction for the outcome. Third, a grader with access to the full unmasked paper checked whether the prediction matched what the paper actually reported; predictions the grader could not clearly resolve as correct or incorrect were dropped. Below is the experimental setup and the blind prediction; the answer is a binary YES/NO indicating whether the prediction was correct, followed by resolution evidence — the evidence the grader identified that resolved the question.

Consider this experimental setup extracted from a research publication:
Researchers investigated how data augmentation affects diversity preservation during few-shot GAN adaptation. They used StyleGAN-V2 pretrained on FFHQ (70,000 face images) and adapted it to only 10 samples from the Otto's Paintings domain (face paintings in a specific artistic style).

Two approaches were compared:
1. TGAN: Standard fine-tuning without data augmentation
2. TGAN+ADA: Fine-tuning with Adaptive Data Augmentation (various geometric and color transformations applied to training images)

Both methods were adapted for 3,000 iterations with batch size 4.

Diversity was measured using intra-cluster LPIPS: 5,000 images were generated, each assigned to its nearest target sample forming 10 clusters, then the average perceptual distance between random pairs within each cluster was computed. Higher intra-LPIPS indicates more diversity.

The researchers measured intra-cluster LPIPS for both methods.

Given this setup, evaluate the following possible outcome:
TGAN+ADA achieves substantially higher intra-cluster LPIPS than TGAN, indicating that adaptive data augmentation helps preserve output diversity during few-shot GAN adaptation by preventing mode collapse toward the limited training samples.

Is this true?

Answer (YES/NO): NO